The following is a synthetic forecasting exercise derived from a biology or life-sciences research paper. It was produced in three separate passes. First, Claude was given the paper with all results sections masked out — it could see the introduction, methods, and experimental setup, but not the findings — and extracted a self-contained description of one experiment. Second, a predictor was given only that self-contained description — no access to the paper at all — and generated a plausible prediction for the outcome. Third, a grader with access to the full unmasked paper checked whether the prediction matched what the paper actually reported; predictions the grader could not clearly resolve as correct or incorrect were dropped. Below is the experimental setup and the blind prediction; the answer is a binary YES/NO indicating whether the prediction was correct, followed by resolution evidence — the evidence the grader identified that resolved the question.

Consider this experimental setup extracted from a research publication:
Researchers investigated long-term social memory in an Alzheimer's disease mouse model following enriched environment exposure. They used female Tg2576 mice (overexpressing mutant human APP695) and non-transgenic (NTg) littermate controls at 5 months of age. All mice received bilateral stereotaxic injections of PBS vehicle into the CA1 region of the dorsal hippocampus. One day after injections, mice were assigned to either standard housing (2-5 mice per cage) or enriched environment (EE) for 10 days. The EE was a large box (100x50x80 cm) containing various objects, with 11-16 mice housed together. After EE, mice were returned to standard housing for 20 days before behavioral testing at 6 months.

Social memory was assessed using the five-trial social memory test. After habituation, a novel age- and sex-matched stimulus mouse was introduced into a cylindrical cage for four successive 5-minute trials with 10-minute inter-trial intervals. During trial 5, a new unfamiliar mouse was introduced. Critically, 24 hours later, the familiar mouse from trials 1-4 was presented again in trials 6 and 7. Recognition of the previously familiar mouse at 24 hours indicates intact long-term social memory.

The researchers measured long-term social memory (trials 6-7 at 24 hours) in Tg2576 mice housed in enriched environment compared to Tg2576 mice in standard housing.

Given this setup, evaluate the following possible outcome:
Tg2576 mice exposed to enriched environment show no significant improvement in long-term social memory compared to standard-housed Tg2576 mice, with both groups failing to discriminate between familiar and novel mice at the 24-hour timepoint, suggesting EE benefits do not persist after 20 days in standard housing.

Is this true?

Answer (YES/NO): NO